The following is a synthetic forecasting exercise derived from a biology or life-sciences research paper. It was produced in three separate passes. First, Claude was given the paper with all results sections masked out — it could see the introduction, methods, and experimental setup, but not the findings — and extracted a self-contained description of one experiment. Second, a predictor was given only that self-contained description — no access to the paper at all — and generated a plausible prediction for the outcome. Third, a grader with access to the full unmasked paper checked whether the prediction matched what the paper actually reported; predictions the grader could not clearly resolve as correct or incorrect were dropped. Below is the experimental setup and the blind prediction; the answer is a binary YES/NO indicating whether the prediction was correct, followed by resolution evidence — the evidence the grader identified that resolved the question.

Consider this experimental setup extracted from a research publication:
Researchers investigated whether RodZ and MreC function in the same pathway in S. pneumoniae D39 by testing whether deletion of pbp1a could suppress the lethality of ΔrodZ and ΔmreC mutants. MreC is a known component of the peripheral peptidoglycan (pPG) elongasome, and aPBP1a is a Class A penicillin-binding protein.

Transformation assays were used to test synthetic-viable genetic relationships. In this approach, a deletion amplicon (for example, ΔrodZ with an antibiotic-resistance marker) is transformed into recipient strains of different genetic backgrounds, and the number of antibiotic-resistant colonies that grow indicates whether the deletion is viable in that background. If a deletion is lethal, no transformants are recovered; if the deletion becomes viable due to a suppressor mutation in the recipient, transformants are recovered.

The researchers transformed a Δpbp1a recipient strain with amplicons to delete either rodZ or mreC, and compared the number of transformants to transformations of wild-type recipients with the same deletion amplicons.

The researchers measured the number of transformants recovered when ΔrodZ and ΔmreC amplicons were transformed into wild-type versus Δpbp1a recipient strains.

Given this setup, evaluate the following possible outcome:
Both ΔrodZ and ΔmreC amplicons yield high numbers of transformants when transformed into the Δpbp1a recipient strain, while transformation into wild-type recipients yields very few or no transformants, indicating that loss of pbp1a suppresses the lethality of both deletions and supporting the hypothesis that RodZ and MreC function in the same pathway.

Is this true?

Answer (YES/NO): YES